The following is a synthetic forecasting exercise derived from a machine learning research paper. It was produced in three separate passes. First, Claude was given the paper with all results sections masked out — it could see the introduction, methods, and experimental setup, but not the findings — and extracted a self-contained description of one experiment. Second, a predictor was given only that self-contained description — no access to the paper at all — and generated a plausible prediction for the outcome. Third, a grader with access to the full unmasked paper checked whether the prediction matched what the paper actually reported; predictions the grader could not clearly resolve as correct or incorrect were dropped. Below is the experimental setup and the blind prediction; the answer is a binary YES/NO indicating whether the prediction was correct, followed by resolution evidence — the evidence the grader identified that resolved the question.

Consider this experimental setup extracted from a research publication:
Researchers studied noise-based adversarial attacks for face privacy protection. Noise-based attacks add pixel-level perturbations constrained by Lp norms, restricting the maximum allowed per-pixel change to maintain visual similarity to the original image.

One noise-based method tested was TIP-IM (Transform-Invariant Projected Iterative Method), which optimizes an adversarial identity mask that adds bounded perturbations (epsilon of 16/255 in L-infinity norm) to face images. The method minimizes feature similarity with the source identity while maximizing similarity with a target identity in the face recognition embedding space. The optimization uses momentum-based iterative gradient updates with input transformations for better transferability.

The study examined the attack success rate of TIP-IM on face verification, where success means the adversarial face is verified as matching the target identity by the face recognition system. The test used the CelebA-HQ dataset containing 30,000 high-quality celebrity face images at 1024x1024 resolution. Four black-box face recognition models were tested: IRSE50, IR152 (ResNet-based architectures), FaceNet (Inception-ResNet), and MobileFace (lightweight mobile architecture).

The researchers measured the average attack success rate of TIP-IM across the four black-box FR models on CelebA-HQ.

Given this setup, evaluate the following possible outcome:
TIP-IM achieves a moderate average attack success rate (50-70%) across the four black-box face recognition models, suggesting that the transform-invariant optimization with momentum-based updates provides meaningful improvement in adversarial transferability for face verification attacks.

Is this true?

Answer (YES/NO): NO